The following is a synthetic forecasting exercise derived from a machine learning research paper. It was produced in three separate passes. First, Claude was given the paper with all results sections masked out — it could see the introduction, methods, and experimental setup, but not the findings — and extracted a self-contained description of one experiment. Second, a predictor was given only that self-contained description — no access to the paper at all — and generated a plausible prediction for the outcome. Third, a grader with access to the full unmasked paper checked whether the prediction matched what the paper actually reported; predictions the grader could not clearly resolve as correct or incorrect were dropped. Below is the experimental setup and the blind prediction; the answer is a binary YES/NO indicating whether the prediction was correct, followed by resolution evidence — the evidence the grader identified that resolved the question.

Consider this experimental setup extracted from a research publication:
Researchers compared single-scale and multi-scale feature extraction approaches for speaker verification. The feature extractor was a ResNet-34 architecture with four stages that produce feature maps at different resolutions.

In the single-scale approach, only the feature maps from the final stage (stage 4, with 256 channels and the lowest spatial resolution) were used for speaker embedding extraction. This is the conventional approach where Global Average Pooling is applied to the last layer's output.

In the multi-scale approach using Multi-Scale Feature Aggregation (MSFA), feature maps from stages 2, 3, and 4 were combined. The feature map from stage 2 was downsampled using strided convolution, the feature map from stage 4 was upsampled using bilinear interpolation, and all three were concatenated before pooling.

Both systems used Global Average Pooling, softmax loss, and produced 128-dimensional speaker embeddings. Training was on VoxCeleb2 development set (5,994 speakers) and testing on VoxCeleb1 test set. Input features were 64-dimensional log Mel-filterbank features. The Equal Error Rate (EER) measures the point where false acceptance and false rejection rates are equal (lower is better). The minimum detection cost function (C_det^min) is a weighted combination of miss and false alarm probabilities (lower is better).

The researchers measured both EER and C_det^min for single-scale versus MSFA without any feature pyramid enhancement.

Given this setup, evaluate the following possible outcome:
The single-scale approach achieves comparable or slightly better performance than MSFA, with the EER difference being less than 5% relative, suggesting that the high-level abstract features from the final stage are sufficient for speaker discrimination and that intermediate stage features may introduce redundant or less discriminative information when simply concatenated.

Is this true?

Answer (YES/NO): NO